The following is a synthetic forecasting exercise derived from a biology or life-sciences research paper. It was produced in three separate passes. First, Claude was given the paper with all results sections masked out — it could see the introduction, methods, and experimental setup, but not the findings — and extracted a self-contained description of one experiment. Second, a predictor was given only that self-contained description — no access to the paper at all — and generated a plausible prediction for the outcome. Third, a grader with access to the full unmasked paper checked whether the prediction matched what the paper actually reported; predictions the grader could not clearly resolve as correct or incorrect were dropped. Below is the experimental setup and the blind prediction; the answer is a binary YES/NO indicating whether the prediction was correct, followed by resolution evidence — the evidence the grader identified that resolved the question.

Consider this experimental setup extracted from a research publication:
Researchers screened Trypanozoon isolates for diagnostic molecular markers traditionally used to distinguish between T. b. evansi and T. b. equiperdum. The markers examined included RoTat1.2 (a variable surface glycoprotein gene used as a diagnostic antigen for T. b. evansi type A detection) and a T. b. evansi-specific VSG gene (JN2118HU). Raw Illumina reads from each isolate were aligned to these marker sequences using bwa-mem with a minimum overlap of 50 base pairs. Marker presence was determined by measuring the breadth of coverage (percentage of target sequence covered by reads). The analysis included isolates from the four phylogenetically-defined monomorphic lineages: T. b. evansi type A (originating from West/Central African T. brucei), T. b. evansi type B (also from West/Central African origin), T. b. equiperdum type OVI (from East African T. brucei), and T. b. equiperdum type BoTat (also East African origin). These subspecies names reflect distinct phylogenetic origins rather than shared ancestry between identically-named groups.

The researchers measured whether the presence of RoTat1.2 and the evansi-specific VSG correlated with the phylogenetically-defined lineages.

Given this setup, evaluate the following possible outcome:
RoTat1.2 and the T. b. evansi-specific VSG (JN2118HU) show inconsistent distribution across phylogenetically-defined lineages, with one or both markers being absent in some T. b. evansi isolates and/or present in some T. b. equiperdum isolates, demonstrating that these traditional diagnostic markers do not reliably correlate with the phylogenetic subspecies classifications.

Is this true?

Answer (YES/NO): NO